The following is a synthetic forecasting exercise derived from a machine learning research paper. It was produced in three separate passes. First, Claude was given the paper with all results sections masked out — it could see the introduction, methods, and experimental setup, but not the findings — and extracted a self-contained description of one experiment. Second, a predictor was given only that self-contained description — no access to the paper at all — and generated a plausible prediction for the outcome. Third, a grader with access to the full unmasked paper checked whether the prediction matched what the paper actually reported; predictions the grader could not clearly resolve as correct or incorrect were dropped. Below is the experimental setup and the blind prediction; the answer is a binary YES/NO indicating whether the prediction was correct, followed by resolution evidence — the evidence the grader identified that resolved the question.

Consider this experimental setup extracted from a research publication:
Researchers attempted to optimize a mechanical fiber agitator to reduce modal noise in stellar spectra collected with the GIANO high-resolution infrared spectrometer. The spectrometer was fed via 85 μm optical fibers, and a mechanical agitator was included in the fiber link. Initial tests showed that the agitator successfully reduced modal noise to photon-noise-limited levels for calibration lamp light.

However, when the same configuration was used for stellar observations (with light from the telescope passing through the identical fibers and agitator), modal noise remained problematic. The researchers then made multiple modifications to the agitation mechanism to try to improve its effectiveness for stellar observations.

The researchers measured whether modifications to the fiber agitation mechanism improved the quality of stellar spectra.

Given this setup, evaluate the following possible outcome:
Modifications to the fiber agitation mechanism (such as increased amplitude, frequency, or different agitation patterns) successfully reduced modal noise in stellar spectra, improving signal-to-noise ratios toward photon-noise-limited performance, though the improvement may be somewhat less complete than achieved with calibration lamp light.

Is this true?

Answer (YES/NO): NO